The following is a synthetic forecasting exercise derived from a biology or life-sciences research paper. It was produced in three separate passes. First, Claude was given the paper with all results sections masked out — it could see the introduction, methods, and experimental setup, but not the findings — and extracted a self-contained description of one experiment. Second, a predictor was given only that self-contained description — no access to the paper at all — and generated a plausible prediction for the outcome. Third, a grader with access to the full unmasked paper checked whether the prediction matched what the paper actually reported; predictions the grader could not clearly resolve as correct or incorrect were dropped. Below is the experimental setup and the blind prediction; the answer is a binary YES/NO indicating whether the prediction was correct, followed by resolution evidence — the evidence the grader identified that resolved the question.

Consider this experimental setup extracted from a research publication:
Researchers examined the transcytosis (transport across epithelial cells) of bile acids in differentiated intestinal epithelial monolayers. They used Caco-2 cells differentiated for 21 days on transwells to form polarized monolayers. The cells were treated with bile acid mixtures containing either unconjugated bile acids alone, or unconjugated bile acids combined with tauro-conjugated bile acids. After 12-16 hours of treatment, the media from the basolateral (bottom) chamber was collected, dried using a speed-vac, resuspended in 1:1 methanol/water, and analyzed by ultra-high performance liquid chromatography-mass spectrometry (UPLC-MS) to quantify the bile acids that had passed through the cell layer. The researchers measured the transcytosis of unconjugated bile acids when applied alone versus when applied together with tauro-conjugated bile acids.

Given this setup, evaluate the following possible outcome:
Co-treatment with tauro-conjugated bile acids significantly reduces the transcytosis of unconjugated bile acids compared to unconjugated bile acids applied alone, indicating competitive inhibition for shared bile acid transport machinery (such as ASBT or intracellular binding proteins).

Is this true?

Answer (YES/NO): NO